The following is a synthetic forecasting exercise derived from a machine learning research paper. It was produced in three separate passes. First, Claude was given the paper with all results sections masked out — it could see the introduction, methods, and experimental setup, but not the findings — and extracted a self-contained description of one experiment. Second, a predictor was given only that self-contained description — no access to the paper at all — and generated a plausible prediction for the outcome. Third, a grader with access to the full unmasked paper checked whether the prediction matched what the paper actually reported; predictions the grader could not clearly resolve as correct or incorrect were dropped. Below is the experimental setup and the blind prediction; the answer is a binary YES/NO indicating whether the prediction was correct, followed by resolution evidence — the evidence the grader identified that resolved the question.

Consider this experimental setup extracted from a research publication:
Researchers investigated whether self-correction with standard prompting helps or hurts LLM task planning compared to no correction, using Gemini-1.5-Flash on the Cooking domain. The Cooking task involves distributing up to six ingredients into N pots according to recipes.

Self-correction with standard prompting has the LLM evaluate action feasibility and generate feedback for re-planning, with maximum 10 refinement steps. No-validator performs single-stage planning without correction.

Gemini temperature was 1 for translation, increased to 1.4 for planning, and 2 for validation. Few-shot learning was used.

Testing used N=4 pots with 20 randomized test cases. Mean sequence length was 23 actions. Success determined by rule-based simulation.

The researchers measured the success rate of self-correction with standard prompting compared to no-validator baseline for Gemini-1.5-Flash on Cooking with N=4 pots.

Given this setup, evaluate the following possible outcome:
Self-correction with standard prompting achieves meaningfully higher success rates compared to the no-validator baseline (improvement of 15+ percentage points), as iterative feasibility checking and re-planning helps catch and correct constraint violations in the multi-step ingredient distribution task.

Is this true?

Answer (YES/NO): NO